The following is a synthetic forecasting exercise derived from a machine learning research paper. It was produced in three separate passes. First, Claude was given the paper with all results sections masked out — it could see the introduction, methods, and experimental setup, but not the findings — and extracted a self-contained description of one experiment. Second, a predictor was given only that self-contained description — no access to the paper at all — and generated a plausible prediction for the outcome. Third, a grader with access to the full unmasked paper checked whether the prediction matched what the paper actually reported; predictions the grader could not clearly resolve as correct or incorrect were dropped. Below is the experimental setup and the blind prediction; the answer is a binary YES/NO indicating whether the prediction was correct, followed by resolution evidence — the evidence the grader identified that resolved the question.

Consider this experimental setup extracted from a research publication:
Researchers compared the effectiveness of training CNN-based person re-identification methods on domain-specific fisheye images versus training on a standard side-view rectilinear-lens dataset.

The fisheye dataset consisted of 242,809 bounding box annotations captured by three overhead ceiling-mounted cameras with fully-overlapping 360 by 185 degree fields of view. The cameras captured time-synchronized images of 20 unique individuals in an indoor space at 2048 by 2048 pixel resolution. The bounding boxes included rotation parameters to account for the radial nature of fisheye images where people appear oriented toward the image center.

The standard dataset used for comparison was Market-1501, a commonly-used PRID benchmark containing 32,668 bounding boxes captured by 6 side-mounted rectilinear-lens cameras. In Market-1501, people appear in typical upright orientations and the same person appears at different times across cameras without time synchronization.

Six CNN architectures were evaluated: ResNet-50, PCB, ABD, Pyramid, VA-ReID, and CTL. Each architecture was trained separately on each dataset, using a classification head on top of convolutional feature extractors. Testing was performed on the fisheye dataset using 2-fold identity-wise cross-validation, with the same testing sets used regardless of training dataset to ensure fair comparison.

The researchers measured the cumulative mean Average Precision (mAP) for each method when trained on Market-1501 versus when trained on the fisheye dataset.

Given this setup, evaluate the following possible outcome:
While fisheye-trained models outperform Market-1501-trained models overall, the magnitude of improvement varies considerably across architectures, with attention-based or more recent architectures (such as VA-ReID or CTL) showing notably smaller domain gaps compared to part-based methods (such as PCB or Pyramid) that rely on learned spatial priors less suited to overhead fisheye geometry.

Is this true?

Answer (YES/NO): NO